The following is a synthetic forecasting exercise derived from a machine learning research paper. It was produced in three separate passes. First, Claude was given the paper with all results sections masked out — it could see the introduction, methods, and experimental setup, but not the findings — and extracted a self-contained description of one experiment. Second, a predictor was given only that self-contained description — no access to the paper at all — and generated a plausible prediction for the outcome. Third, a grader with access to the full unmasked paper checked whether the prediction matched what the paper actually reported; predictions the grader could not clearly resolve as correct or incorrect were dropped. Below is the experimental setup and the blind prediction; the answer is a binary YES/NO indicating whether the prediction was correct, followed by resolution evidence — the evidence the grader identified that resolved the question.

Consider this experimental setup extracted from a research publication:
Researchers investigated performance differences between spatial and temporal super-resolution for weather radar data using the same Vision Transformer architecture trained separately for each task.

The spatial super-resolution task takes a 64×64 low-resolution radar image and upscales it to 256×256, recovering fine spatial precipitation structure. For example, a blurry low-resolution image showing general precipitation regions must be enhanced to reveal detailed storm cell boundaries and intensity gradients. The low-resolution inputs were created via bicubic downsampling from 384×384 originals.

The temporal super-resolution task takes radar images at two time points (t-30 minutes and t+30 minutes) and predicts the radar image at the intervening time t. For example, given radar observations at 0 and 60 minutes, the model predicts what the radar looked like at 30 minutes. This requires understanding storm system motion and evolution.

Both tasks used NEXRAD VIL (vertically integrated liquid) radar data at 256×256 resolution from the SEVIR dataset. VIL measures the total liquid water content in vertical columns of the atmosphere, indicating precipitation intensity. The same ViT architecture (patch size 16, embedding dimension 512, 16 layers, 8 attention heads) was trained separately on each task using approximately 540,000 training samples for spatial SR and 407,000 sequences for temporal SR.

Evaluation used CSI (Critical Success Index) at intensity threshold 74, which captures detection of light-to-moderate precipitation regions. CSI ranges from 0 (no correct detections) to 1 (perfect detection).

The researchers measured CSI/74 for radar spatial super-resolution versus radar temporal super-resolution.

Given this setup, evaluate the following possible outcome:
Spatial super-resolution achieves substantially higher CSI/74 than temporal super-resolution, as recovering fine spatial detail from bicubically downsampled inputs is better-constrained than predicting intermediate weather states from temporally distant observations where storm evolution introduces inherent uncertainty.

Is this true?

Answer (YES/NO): YES